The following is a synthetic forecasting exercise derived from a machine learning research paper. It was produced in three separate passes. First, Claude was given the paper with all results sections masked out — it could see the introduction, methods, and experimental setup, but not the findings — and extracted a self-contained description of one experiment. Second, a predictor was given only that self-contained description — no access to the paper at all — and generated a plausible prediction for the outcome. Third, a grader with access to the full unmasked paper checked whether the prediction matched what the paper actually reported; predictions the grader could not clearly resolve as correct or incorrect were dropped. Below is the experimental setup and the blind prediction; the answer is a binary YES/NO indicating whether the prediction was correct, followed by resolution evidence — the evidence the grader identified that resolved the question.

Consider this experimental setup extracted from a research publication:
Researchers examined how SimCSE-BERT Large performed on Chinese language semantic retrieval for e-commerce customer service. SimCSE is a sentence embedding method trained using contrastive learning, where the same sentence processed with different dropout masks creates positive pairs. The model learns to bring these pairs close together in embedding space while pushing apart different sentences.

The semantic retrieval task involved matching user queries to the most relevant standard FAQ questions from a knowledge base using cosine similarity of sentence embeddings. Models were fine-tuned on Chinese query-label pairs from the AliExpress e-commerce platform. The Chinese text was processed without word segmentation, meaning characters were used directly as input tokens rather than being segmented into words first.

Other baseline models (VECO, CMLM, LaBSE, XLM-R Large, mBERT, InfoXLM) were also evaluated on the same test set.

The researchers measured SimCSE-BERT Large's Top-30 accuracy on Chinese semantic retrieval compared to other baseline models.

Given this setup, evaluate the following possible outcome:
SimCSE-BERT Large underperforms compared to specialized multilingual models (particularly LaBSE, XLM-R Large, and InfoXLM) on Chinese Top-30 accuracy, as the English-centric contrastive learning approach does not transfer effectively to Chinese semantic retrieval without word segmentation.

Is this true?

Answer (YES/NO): YES